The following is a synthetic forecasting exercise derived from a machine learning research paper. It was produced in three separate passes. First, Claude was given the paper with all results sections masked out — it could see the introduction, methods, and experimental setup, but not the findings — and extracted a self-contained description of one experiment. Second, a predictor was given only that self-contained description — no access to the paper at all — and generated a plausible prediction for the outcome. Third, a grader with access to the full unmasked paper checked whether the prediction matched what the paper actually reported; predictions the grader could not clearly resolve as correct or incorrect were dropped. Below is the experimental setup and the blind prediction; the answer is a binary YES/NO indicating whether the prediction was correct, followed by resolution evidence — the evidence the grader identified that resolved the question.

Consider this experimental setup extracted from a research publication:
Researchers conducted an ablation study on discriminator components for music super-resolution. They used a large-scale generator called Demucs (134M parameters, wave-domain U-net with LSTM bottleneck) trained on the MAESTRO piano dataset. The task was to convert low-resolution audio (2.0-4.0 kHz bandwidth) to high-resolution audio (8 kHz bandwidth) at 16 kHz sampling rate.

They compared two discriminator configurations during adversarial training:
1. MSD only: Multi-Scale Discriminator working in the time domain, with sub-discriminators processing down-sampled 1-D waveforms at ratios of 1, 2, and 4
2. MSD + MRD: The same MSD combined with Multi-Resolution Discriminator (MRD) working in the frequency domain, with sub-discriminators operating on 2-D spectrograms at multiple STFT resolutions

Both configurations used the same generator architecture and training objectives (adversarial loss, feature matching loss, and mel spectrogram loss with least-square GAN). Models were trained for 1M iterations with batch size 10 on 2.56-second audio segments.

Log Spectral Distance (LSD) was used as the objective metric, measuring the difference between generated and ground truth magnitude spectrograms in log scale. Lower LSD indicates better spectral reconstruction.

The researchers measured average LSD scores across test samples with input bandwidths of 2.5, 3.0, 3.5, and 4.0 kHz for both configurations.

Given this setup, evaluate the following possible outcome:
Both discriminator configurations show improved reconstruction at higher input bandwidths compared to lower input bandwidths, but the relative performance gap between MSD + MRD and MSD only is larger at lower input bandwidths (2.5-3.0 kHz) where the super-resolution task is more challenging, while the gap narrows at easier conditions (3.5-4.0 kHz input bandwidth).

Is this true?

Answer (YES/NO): YES